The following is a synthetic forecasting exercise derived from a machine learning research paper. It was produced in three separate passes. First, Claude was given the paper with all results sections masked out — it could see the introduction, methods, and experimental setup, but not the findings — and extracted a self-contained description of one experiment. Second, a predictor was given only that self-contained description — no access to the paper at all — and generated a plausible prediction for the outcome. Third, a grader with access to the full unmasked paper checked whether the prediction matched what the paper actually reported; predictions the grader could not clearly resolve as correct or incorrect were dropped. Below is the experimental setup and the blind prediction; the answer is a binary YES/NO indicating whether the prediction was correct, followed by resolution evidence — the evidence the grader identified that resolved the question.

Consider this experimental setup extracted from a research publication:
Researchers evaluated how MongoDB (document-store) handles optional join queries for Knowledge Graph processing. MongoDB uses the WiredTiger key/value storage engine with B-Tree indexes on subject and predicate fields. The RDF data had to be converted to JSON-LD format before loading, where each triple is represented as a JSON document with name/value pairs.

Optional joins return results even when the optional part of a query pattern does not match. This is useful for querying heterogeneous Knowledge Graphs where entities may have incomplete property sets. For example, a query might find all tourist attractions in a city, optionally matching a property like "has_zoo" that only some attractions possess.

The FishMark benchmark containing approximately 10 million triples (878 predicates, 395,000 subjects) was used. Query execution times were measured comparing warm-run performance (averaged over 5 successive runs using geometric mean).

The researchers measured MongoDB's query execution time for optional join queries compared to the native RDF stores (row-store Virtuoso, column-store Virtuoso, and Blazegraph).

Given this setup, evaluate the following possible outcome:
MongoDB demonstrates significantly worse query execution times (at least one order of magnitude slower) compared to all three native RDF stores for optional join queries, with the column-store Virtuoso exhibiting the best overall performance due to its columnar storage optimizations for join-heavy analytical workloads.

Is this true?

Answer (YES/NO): NO